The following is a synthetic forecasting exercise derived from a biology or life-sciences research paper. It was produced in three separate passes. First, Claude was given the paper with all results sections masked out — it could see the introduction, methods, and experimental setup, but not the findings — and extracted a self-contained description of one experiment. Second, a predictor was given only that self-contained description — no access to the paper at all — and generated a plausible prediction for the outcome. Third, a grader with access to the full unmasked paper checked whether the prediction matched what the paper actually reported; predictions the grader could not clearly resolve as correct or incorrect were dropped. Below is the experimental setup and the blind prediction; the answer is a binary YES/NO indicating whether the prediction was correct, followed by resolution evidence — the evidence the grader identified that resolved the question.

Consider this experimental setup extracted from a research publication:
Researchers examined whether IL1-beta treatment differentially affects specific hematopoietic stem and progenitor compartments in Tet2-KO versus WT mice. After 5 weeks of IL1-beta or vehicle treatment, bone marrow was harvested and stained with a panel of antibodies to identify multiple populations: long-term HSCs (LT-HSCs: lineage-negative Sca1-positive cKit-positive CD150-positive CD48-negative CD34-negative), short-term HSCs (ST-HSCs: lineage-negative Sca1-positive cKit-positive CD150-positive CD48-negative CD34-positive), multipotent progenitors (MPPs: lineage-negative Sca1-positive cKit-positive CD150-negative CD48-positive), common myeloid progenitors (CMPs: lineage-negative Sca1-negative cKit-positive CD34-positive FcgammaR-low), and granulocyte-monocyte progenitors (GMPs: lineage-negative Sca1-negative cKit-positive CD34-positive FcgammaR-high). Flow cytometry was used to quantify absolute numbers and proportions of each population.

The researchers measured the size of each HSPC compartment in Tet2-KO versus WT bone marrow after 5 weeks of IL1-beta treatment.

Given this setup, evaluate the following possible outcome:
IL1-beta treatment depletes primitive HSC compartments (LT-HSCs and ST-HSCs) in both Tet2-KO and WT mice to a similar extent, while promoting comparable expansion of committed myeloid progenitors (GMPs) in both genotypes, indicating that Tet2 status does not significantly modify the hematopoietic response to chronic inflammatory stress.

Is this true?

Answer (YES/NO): NO